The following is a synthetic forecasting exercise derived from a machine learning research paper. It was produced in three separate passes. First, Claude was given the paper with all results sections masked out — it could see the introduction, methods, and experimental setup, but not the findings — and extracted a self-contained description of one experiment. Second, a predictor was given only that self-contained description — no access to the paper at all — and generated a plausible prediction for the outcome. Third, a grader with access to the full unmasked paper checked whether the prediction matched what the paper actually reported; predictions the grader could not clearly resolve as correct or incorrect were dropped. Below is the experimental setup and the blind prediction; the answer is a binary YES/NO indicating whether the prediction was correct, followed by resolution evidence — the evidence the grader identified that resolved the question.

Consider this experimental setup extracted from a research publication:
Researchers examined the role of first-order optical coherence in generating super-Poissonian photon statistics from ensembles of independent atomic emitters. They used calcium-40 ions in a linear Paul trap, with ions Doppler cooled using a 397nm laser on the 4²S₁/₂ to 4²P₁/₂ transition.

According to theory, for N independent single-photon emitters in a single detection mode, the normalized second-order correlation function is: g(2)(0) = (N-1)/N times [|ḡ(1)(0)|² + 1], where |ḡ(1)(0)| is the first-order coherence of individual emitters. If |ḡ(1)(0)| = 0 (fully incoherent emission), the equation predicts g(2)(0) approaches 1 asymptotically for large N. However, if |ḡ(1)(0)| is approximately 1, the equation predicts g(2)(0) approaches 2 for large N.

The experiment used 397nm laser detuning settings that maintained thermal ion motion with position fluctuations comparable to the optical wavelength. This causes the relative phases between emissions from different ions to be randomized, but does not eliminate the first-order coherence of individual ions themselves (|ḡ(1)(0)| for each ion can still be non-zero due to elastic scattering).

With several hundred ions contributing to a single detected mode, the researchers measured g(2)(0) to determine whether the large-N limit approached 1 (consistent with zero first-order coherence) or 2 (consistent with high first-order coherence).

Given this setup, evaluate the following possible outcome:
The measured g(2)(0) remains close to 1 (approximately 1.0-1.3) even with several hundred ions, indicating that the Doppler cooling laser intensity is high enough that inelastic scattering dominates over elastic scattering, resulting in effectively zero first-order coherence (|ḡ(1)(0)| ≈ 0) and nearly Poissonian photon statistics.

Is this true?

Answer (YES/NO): NO